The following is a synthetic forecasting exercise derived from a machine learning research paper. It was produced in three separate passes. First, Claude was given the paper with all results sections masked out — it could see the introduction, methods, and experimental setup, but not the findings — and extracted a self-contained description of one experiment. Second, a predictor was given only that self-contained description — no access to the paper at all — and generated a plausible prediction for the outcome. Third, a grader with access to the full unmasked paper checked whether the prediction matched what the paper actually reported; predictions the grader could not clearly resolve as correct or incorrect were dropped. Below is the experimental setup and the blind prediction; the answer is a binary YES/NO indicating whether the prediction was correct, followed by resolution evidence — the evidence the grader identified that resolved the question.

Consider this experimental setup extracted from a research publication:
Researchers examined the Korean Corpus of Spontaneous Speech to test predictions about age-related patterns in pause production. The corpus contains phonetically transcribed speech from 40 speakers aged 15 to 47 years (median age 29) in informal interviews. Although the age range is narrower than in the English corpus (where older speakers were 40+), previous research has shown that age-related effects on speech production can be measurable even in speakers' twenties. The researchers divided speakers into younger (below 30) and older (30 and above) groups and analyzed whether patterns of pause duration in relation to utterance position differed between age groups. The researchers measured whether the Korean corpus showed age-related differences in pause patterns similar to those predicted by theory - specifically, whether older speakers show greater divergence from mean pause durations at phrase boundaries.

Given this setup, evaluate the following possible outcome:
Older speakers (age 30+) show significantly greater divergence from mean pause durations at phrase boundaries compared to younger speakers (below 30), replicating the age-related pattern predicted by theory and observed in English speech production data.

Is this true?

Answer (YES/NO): NO